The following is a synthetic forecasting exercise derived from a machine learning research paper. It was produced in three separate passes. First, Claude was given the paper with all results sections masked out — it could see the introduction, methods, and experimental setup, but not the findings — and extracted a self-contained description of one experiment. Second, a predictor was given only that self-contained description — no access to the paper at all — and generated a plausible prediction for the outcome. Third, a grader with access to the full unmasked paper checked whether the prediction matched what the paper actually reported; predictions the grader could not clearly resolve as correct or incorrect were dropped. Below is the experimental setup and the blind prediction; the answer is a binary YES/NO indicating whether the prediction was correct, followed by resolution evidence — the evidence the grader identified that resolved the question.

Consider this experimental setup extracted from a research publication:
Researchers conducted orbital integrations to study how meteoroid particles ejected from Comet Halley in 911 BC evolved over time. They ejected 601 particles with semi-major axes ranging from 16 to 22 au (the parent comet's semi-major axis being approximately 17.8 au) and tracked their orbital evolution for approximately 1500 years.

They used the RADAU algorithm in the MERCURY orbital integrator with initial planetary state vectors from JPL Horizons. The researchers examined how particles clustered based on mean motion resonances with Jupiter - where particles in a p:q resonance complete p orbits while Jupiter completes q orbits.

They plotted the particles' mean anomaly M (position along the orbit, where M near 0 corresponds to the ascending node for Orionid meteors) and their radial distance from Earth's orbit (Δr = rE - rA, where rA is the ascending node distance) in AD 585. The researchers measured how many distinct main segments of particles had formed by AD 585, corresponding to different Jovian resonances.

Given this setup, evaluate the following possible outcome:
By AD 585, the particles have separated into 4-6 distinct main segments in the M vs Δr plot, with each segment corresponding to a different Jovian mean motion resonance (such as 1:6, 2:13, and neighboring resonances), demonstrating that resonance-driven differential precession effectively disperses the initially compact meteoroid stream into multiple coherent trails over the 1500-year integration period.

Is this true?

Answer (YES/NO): NO